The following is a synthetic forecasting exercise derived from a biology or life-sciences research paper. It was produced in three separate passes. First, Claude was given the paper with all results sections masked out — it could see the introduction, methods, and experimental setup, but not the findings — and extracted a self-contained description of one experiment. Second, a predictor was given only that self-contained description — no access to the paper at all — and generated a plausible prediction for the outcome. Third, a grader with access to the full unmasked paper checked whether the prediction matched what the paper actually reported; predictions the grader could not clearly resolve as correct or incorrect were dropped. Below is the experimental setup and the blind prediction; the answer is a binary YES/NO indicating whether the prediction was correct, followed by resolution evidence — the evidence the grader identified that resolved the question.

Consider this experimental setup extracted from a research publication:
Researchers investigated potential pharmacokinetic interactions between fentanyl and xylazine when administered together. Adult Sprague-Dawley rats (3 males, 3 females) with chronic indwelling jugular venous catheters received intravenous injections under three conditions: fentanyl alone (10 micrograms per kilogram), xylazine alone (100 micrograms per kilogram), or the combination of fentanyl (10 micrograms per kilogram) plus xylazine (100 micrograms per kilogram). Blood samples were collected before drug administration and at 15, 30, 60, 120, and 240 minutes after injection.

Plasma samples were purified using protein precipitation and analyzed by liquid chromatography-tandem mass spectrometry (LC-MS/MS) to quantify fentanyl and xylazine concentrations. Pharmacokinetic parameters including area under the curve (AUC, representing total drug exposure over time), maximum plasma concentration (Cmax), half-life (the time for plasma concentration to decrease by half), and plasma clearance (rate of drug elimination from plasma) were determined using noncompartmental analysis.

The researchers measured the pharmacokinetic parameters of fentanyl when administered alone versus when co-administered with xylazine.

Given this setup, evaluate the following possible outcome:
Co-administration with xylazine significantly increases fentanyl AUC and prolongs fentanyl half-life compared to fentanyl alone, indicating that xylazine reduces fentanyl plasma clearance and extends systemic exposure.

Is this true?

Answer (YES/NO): NO